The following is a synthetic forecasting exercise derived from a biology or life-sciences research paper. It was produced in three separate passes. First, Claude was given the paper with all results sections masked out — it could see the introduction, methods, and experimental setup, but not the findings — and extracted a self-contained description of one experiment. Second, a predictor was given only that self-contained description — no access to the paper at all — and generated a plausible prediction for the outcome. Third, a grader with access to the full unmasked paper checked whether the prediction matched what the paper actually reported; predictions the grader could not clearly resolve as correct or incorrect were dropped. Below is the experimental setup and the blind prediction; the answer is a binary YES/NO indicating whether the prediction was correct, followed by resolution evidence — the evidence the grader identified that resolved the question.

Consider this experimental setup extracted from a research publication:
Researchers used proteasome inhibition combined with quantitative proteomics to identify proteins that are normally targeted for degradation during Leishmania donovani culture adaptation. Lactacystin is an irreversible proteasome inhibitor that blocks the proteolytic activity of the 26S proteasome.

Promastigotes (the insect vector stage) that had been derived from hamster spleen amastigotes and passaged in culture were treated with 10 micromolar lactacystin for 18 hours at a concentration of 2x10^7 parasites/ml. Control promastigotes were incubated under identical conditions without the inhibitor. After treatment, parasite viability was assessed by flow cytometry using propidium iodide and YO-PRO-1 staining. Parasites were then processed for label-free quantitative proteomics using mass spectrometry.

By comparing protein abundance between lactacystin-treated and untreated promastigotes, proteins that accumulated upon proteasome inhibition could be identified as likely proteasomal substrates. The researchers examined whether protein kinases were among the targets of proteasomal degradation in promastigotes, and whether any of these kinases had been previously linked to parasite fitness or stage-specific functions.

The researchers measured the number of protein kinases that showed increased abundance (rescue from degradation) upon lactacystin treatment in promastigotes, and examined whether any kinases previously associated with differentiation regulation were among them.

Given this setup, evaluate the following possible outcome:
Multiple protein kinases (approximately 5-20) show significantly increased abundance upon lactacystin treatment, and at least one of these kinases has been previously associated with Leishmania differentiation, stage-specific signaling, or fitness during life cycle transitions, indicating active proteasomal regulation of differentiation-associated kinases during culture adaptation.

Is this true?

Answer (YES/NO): NO